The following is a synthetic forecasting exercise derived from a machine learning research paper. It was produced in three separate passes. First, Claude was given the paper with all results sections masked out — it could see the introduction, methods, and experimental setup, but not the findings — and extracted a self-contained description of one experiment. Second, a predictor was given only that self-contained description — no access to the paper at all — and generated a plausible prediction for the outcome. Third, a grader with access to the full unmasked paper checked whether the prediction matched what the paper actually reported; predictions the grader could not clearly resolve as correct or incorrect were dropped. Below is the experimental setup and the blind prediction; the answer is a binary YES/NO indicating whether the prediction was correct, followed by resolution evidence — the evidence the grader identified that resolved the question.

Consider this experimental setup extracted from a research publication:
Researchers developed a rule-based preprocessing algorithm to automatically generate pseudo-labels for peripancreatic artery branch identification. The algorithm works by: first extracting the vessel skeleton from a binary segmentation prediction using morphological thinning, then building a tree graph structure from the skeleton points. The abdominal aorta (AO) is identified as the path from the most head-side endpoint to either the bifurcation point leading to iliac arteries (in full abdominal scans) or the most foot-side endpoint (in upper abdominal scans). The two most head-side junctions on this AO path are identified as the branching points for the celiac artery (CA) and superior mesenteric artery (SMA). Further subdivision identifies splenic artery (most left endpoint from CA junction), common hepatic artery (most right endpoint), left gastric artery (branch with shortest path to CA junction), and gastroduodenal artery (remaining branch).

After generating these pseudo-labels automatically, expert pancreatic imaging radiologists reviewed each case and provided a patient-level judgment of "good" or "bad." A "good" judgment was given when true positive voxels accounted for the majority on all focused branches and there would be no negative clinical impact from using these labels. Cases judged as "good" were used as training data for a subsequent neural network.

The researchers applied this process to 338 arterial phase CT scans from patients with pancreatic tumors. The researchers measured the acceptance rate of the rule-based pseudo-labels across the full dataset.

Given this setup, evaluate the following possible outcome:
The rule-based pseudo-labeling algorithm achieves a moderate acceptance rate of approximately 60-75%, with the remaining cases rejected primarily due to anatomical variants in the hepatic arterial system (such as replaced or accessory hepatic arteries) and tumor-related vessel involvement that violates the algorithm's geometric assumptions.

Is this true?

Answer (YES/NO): NO